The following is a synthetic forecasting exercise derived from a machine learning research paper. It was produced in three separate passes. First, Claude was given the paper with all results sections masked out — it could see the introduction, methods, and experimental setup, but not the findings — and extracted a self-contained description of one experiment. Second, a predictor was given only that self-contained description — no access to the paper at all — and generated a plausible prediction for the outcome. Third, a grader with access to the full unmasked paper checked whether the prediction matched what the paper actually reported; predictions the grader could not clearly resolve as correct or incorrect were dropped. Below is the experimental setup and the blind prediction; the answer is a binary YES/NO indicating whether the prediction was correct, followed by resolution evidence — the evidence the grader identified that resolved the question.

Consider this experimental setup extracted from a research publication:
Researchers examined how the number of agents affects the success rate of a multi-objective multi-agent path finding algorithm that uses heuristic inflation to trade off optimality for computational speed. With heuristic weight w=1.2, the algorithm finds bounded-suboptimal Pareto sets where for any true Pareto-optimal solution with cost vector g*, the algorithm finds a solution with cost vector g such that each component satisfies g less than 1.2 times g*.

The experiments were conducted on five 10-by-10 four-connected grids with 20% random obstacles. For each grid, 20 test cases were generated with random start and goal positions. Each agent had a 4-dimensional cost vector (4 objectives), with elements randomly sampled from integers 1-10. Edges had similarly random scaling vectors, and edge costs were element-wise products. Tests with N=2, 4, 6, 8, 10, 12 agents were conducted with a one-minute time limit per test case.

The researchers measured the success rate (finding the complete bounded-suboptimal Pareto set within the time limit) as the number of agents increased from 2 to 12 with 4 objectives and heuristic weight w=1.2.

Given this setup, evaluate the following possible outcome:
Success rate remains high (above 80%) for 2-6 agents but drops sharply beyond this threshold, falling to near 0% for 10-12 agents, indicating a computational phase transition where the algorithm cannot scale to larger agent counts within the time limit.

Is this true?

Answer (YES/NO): NO